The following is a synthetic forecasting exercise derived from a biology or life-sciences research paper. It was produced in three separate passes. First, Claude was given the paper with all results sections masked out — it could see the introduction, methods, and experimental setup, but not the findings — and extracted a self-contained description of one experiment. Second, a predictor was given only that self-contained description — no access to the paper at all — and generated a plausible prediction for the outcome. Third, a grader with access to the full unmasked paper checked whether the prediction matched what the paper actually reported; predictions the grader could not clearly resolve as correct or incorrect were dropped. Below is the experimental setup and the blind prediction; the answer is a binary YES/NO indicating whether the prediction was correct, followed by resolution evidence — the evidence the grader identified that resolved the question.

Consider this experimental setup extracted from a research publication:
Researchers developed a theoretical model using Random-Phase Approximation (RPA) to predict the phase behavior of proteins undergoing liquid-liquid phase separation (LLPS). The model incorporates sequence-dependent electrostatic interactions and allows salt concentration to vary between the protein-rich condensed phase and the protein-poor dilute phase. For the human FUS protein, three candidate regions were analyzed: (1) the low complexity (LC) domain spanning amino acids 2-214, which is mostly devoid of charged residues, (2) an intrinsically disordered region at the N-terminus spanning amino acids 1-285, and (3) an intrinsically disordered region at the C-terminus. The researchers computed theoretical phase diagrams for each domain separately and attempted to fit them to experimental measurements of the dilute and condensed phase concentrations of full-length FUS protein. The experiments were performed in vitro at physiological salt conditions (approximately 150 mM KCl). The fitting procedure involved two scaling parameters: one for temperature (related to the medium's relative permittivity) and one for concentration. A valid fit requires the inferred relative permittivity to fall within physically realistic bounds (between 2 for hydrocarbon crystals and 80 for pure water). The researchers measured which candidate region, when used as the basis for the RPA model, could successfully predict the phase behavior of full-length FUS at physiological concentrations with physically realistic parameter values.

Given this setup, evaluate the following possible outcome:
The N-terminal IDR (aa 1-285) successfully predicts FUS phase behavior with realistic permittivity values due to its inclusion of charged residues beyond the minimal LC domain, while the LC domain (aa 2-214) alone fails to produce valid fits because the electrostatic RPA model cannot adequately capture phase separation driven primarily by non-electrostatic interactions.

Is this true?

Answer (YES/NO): YES